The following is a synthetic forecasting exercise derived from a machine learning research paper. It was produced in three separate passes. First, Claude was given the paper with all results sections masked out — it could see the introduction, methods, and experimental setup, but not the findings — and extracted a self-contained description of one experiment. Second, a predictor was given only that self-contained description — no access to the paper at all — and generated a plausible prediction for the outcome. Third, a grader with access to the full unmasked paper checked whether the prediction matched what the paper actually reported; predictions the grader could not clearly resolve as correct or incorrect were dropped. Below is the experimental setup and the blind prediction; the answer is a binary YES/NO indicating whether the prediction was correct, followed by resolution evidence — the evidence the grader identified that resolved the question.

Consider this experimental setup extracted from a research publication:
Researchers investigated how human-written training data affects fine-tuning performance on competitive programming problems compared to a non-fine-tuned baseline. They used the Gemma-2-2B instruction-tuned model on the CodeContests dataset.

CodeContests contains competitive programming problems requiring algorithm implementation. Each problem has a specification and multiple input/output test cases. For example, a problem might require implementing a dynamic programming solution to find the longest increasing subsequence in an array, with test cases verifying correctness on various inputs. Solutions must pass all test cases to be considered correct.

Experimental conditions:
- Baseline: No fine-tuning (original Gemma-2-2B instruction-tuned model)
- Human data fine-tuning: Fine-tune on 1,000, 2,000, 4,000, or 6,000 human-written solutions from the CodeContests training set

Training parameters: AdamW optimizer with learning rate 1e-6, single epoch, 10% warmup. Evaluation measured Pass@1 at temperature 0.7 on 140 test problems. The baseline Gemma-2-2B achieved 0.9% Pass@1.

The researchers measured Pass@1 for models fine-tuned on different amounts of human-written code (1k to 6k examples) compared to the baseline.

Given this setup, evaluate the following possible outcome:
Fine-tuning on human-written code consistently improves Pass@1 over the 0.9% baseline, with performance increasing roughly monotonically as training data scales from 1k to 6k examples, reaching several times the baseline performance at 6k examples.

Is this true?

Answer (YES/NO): NO